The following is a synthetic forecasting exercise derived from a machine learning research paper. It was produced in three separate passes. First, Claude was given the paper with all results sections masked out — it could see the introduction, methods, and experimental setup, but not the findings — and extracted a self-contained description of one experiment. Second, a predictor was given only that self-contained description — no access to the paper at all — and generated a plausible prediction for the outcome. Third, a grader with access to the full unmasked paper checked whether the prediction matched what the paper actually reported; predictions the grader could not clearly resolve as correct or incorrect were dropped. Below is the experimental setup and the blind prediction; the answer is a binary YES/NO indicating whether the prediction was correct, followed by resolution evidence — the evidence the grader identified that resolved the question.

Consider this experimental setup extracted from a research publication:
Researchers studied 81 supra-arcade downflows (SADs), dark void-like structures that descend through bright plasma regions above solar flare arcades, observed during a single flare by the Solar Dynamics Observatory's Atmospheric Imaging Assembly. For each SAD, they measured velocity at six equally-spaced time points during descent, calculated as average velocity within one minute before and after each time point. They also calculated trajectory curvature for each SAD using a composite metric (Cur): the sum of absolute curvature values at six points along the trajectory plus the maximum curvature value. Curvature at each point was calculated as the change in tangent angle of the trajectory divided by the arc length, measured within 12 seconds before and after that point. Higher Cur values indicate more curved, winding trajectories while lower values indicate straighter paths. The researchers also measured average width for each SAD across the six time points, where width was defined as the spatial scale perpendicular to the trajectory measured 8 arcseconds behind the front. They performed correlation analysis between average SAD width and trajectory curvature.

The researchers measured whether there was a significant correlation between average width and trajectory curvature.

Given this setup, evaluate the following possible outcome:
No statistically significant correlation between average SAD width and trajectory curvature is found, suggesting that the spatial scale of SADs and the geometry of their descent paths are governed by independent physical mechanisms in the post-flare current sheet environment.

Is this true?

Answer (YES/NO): NO